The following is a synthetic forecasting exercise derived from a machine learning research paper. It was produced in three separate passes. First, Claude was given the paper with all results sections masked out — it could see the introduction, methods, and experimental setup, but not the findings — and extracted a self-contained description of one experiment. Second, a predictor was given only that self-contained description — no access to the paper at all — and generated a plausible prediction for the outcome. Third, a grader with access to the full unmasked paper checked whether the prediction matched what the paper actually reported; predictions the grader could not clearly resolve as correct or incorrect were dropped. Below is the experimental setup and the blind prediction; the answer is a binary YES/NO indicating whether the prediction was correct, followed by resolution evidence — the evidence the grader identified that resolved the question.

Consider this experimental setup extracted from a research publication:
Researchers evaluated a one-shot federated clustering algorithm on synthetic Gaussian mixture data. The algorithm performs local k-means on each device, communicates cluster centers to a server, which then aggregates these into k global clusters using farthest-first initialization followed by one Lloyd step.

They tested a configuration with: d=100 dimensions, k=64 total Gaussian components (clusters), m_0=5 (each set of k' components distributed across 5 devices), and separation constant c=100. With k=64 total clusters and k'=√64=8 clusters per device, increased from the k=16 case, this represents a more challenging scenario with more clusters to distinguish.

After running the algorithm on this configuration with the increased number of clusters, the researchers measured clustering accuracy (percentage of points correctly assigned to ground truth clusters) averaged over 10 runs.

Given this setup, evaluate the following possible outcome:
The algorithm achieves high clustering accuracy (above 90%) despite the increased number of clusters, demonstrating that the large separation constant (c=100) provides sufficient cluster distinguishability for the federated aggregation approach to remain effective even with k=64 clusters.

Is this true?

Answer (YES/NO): YES